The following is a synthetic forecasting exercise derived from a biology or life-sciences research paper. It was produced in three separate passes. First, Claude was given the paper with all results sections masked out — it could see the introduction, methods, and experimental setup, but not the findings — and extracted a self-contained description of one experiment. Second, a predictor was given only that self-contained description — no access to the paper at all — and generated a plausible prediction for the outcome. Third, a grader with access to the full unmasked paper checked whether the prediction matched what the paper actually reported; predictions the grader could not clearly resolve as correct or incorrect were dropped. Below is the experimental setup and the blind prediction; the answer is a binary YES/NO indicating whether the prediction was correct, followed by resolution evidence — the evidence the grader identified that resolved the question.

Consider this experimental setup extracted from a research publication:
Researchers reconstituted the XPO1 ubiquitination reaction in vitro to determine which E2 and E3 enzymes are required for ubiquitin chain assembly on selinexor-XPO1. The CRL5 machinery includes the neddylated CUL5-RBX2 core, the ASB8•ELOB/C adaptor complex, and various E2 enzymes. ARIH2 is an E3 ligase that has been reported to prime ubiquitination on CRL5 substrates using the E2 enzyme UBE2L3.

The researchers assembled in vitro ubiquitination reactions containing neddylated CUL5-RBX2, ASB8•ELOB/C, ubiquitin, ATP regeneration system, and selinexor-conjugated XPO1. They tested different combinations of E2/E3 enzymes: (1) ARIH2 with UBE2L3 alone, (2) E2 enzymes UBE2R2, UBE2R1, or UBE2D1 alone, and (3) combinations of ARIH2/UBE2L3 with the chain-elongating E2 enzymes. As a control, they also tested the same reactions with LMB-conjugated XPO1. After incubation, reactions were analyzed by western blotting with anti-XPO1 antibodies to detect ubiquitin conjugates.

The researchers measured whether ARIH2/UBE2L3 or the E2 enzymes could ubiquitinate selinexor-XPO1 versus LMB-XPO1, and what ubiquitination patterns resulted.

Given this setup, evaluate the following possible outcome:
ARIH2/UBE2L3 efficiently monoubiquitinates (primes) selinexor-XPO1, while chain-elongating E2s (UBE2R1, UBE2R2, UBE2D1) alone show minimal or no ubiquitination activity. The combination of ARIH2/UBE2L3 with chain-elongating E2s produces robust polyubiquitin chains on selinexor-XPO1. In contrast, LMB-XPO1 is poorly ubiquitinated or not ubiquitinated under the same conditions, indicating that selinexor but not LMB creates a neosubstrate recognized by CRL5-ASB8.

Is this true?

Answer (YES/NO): NO